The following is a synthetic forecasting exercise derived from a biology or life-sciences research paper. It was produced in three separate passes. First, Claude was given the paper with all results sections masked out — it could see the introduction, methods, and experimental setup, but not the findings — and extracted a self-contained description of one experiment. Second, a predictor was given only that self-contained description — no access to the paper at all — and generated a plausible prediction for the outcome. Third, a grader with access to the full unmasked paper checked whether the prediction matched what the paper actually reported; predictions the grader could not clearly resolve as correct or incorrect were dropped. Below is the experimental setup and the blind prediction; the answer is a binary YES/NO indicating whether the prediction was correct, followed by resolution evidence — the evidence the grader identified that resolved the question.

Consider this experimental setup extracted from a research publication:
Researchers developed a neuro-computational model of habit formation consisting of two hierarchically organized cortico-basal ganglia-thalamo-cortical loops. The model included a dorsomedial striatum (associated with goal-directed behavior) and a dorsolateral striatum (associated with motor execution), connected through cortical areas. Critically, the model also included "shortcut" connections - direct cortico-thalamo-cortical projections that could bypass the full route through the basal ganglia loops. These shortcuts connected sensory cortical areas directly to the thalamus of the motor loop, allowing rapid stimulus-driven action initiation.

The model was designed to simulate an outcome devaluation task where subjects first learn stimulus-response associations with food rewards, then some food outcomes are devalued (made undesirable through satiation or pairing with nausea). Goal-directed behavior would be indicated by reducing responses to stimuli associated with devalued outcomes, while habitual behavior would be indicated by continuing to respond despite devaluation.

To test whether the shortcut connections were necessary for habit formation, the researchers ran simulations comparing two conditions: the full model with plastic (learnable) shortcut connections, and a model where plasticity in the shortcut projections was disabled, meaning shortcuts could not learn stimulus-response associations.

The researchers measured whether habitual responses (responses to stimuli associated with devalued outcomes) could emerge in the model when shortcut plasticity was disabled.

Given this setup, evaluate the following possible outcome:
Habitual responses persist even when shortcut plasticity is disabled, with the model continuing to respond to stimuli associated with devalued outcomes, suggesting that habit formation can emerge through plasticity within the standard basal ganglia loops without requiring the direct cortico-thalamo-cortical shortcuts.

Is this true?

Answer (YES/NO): NO